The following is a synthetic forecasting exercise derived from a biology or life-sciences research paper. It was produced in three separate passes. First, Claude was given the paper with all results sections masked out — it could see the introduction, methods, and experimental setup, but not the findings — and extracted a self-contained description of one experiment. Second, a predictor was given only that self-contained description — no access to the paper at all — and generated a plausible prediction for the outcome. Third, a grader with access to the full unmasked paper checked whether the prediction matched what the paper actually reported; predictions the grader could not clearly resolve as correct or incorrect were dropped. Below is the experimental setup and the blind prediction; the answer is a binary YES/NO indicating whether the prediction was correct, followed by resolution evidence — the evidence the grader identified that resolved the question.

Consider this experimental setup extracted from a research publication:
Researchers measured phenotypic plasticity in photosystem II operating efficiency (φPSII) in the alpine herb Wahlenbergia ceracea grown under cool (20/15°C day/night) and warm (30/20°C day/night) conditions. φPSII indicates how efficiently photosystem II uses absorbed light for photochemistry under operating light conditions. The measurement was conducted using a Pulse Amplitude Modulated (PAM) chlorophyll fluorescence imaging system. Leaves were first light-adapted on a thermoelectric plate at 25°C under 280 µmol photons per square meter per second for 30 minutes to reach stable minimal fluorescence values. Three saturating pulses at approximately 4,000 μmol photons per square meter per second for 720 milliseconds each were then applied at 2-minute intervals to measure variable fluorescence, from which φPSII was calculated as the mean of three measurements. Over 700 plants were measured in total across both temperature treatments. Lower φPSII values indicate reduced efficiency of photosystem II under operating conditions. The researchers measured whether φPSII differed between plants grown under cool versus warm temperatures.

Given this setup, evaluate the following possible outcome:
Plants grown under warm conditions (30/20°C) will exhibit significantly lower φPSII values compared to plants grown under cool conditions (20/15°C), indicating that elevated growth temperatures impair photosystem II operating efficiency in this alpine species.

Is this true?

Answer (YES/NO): NO